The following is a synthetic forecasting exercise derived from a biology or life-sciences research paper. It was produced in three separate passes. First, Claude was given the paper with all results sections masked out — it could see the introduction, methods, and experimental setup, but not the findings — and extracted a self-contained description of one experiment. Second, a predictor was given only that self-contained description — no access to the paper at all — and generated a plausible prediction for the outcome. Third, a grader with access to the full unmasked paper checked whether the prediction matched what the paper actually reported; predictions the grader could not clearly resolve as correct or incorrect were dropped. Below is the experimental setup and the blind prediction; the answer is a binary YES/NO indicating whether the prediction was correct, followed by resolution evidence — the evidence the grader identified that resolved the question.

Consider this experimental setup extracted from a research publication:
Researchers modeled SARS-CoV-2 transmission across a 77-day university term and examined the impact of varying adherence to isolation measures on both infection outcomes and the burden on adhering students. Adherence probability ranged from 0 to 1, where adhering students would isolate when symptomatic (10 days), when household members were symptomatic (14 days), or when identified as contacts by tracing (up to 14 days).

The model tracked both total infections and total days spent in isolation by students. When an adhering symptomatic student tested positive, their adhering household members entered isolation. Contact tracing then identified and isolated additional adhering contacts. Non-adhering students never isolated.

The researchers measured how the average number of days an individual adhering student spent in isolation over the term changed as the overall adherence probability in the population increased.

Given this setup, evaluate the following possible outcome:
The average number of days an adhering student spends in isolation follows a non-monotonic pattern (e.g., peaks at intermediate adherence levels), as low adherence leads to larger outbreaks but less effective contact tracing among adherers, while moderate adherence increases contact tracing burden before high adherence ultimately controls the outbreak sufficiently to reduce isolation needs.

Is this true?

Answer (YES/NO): YES